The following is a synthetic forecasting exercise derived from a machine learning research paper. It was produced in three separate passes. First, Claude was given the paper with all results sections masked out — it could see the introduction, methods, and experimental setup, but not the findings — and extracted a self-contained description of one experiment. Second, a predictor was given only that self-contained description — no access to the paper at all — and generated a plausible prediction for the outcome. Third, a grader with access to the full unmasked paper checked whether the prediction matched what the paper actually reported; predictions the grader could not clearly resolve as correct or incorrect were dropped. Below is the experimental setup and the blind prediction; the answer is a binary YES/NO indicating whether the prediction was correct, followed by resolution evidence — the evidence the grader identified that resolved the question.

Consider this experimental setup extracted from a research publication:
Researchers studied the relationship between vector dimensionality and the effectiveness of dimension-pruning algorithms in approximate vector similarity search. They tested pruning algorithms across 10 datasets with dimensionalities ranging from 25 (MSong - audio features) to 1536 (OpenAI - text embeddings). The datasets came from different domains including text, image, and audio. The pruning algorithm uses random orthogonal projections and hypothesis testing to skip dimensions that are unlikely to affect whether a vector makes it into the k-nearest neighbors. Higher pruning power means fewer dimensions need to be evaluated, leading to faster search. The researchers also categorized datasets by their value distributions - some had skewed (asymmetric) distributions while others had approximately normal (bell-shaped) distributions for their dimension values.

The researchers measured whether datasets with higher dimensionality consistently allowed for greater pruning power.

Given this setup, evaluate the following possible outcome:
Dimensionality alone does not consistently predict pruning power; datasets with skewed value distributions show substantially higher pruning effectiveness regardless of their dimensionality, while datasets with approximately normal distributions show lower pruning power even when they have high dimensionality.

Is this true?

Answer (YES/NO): YES